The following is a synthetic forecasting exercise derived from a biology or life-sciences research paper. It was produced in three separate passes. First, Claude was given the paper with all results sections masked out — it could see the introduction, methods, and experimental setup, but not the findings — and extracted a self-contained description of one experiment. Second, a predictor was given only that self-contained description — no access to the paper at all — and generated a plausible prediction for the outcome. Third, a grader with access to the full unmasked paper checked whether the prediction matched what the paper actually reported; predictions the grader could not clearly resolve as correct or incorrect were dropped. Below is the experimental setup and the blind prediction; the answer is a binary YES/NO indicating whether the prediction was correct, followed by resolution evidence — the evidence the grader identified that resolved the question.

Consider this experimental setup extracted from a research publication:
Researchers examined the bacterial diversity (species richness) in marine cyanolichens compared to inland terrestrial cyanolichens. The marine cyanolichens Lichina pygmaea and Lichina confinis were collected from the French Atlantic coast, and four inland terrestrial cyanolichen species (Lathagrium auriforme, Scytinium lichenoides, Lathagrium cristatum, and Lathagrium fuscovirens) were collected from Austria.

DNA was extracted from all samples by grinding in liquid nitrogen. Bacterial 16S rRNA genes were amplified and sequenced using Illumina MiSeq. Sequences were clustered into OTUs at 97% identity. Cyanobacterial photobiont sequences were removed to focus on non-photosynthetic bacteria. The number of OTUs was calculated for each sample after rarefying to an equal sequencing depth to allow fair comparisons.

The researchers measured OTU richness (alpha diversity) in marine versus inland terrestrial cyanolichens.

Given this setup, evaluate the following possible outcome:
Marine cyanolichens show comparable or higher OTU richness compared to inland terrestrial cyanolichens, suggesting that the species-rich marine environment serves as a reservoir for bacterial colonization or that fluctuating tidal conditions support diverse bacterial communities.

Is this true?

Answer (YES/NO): NO